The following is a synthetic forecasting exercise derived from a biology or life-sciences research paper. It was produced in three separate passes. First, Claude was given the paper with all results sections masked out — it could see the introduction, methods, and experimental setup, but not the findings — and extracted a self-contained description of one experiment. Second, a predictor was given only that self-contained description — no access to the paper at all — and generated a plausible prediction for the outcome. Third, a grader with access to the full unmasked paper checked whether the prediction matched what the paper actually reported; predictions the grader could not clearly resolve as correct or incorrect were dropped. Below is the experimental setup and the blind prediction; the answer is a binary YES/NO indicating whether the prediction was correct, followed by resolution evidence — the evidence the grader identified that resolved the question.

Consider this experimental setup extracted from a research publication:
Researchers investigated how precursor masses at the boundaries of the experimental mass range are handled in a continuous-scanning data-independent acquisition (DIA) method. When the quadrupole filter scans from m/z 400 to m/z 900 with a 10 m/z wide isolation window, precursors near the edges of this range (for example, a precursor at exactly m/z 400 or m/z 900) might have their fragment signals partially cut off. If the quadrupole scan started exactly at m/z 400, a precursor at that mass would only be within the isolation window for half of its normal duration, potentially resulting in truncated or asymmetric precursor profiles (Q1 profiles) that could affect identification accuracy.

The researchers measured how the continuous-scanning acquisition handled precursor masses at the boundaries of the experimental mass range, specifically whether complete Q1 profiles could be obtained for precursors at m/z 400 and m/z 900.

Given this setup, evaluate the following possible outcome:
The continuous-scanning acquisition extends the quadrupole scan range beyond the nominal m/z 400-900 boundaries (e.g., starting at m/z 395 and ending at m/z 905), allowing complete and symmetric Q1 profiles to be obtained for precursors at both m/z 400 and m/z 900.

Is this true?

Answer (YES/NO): YES